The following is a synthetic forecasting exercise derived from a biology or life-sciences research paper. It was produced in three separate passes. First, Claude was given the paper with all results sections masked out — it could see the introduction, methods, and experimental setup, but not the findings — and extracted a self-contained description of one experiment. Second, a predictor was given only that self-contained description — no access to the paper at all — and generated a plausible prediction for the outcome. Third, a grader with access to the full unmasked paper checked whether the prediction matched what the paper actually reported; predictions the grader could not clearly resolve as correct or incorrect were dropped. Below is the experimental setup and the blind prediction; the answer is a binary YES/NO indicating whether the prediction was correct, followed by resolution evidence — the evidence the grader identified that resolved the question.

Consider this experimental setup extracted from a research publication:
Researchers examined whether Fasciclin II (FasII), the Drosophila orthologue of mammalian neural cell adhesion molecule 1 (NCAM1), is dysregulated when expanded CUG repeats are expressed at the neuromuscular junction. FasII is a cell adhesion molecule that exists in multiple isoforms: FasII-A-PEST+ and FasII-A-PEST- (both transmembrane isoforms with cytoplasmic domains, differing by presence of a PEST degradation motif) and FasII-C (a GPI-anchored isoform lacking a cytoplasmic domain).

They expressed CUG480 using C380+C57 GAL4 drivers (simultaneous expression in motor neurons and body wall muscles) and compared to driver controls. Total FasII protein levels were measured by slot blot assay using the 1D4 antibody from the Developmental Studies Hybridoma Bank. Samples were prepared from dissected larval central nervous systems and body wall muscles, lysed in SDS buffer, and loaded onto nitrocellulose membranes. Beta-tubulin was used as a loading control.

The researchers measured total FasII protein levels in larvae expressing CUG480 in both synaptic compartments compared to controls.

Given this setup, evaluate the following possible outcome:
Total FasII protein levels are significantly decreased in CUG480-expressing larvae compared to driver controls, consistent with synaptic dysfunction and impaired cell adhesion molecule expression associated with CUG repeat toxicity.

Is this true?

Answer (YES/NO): NO